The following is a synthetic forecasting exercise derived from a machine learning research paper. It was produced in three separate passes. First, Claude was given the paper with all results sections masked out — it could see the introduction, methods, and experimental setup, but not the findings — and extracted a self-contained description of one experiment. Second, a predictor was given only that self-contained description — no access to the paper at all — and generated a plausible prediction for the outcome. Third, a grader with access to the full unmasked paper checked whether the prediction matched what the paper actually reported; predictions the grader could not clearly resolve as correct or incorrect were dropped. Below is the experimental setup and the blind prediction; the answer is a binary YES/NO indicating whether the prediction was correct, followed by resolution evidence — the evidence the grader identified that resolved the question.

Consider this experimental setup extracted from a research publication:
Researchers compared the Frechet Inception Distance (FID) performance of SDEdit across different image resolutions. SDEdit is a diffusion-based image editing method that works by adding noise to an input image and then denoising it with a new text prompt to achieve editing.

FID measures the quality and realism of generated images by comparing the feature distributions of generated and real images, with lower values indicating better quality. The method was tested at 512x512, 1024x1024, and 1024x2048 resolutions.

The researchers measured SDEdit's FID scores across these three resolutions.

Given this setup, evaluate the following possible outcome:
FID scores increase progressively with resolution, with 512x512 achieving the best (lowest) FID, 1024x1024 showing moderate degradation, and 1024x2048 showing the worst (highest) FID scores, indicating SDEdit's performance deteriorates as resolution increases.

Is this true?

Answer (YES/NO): NO